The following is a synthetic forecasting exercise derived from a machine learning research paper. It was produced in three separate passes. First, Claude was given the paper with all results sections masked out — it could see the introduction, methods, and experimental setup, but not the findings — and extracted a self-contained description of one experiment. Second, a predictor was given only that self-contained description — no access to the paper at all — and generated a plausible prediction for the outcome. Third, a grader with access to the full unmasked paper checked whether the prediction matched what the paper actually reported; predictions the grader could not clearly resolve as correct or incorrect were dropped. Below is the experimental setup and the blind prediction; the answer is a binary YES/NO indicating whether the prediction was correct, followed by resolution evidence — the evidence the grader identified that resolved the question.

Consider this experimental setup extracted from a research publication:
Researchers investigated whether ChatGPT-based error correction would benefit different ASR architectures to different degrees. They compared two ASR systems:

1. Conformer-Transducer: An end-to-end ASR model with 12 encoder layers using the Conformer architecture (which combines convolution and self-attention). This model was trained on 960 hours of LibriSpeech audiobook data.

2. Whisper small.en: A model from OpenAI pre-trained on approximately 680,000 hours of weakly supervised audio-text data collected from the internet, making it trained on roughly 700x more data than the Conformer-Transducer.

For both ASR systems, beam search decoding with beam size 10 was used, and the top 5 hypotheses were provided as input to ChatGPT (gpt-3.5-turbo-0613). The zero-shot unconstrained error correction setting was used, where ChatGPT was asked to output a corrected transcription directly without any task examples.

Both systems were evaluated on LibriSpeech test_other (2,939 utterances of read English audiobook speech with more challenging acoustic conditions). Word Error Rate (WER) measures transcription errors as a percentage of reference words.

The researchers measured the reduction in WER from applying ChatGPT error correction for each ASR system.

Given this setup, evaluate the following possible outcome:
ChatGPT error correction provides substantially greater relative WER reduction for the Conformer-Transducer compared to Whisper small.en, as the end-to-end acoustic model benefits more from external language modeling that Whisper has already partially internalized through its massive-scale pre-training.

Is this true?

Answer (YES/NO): YES